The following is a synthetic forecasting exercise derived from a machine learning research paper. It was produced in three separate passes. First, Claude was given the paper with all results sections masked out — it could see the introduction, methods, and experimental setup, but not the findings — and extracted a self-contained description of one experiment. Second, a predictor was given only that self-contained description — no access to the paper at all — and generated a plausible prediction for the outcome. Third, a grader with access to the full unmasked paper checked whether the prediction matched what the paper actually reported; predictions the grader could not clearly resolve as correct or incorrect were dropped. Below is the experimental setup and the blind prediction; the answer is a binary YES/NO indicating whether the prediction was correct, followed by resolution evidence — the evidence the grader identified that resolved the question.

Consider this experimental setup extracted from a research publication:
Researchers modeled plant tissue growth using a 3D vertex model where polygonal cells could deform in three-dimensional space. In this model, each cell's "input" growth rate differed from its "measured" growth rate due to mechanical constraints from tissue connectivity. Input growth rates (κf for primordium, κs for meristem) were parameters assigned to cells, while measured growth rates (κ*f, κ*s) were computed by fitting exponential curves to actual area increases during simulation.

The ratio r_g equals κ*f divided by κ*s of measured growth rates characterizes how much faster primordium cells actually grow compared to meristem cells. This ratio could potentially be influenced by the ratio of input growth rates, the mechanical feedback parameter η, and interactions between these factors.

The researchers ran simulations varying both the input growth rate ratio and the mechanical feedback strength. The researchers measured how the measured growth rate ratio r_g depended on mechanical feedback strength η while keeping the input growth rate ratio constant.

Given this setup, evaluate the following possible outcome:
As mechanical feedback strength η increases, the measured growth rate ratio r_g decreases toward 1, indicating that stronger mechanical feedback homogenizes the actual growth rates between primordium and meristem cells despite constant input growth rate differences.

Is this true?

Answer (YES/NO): NO